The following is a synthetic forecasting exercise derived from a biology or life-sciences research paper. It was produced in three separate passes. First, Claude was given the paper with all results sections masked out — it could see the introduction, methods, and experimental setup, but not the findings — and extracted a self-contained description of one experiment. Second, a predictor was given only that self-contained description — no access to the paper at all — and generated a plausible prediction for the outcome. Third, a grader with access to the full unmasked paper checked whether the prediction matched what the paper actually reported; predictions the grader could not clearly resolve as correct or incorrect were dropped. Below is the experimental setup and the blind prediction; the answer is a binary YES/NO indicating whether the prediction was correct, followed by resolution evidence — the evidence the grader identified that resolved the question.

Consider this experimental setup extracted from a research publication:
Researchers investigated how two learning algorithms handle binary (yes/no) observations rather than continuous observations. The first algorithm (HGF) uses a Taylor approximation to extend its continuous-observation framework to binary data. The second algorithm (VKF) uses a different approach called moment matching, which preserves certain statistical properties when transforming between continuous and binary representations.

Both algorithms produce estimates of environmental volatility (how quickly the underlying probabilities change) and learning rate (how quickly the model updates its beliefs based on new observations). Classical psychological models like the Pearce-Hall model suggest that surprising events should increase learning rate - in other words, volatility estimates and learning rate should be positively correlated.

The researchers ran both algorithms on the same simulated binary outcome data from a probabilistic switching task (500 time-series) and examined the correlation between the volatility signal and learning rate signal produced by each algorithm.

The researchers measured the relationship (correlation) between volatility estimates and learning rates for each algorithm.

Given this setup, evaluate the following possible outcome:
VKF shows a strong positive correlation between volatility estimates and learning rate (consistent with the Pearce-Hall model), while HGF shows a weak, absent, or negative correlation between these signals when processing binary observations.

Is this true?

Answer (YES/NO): YES